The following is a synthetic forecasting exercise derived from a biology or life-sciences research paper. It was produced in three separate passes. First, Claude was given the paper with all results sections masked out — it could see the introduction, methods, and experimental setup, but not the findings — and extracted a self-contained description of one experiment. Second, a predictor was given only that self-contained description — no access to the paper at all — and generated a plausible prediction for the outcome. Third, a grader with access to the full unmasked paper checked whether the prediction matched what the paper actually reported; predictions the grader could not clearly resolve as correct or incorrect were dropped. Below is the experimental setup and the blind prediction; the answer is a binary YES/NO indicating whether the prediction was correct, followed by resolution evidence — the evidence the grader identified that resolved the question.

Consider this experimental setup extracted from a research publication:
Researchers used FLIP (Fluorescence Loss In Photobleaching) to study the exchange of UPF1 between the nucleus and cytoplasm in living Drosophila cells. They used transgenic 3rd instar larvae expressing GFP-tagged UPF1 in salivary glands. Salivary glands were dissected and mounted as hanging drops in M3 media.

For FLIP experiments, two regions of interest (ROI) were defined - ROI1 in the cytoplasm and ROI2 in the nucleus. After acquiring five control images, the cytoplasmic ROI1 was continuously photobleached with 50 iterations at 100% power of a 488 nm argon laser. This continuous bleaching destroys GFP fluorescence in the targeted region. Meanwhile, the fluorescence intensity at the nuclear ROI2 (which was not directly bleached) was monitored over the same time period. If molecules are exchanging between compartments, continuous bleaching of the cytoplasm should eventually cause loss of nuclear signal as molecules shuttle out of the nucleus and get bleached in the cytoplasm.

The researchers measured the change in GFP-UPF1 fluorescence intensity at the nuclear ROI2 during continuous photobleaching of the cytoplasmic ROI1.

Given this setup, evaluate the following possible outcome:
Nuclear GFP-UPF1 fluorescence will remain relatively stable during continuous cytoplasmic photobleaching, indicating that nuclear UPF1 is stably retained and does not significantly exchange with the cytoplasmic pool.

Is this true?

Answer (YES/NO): NO